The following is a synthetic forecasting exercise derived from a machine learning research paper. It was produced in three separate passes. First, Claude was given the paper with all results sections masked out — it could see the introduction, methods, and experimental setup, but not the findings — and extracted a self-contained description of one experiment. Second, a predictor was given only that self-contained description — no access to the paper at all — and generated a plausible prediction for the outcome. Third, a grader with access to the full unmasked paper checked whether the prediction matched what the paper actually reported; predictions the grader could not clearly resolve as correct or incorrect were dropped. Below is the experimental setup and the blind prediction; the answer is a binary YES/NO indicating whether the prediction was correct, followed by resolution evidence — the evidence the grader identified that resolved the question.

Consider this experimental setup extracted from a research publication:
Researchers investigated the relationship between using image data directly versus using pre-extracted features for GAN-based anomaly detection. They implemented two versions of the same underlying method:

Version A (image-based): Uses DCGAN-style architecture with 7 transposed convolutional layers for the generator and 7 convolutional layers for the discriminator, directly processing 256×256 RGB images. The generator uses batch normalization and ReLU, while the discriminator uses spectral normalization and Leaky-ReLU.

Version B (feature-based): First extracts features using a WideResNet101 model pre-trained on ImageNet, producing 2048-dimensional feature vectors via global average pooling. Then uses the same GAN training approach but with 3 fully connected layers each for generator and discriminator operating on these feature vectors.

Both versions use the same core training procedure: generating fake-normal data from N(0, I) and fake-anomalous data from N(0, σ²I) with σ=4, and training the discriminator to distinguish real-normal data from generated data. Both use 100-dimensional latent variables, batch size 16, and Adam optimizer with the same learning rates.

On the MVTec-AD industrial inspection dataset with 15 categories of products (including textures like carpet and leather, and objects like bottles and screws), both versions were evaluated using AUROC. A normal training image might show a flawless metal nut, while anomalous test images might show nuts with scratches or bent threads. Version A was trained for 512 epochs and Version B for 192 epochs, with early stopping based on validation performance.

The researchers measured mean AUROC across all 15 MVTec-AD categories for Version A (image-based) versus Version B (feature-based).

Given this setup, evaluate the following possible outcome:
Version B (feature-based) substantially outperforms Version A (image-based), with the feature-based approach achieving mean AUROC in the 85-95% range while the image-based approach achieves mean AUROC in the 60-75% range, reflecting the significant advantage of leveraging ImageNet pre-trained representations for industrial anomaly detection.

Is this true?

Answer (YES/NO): NO